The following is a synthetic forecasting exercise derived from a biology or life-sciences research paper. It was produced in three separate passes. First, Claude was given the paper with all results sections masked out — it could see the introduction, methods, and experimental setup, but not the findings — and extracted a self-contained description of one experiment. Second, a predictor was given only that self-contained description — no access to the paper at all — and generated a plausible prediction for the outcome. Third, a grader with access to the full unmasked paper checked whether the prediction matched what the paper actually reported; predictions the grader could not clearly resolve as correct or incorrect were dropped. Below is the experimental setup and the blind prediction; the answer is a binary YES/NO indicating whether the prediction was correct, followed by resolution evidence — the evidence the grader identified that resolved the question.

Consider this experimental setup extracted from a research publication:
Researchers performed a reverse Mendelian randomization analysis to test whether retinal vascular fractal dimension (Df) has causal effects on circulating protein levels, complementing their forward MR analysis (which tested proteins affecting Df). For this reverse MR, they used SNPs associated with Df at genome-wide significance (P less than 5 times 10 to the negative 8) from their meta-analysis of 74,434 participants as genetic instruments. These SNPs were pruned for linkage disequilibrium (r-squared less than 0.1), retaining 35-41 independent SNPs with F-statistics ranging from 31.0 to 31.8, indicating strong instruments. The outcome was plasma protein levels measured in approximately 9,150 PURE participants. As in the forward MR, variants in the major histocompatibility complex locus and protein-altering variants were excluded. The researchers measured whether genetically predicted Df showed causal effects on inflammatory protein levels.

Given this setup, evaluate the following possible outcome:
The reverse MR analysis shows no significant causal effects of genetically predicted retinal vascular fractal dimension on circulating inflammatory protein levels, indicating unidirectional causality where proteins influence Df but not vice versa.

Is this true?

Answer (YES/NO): YES